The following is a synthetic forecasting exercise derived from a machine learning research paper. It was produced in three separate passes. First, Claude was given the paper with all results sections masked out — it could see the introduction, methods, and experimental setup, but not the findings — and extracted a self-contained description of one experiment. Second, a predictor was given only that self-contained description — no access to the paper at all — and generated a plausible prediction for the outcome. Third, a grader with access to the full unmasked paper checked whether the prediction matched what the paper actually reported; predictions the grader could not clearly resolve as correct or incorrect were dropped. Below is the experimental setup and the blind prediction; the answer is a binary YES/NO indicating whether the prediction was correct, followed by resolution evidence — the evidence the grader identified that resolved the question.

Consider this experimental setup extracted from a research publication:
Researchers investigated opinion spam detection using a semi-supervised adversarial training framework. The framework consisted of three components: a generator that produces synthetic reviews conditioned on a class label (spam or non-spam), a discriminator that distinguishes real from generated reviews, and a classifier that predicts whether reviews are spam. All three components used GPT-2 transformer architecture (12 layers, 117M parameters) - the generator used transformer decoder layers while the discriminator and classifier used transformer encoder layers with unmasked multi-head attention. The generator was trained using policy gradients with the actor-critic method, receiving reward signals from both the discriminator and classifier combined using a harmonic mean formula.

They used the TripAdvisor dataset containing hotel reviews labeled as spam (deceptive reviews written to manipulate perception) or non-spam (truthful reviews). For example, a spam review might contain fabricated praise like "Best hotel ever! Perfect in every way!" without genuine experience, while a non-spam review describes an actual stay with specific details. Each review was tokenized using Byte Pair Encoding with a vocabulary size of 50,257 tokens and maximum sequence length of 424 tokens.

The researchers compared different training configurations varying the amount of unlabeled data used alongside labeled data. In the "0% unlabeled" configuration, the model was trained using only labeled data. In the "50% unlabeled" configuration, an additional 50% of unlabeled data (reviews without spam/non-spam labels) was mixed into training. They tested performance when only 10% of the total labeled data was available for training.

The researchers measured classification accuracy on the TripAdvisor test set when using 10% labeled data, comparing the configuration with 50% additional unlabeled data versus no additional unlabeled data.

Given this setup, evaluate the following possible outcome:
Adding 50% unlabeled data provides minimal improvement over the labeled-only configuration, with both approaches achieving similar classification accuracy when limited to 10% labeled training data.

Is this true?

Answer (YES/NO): NO